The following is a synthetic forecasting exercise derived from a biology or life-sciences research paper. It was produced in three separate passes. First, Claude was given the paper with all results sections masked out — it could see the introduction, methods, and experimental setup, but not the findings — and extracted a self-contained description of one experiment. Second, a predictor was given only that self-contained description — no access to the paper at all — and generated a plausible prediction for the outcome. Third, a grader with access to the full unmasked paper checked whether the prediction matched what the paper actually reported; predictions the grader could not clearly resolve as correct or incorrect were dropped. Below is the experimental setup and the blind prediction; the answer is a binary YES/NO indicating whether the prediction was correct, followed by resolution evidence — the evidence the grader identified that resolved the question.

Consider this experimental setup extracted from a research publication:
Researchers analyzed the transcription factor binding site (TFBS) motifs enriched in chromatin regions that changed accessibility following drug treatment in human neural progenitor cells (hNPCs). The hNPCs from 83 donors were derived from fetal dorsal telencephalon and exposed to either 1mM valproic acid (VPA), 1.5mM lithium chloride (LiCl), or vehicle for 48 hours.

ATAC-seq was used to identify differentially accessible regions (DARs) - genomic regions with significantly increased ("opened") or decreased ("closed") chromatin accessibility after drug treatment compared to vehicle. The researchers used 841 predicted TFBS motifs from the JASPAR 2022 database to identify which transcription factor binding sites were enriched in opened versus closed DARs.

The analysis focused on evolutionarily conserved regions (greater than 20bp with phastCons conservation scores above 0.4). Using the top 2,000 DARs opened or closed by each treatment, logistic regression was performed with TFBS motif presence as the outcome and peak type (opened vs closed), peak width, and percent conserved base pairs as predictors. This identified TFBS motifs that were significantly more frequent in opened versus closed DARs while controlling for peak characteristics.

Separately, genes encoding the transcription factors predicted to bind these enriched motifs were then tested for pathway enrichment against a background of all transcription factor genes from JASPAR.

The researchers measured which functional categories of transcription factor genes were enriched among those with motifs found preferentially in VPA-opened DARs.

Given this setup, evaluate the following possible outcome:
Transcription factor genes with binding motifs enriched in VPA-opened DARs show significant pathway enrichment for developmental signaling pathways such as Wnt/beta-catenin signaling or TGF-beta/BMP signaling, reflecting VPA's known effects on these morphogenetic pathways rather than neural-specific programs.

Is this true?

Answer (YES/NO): NO